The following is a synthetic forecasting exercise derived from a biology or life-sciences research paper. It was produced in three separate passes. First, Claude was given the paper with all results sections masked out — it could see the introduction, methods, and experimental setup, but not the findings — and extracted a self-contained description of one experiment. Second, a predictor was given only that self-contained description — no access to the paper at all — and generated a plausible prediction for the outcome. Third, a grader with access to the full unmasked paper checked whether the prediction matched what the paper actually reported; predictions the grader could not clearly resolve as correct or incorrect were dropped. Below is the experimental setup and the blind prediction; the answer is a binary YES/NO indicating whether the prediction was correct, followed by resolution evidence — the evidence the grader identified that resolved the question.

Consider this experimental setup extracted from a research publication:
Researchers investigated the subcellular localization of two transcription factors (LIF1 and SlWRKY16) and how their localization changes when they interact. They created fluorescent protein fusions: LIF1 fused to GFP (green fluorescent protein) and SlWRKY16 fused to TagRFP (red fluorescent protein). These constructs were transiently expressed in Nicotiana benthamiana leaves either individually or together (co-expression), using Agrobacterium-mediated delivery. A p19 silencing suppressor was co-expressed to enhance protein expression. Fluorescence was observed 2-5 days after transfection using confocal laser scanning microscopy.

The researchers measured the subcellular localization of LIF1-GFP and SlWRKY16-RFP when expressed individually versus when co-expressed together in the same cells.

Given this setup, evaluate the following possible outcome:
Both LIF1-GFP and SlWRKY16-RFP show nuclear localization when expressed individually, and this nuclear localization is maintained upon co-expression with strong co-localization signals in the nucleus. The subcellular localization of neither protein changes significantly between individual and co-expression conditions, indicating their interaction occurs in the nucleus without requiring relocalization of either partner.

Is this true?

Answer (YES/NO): NO